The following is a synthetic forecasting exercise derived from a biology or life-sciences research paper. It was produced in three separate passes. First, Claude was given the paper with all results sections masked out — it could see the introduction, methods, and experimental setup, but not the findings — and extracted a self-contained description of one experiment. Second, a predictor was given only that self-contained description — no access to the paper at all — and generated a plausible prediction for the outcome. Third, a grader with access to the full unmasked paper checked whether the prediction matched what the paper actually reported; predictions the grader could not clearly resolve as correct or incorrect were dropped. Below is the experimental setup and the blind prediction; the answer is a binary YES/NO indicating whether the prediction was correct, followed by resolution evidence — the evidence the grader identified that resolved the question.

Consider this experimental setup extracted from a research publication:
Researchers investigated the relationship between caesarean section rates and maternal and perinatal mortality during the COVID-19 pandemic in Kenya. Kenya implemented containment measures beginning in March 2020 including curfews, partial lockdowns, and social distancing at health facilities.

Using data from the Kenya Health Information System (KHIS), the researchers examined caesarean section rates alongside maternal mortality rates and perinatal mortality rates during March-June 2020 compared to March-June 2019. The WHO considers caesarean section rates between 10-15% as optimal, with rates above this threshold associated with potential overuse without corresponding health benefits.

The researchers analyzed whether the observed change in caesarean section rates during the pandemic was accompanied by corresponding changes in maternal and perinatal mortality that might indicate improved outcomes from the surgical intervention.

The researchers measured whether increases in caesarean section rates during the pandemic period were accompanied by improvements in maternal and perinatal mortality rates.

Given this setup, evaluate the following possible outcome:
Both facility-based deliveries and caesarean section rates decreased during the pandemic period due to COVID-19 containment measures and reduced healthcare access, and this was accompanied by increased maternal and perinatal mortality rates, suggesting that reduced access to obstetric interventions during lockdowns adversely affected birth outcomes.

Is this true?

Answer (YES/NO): NO